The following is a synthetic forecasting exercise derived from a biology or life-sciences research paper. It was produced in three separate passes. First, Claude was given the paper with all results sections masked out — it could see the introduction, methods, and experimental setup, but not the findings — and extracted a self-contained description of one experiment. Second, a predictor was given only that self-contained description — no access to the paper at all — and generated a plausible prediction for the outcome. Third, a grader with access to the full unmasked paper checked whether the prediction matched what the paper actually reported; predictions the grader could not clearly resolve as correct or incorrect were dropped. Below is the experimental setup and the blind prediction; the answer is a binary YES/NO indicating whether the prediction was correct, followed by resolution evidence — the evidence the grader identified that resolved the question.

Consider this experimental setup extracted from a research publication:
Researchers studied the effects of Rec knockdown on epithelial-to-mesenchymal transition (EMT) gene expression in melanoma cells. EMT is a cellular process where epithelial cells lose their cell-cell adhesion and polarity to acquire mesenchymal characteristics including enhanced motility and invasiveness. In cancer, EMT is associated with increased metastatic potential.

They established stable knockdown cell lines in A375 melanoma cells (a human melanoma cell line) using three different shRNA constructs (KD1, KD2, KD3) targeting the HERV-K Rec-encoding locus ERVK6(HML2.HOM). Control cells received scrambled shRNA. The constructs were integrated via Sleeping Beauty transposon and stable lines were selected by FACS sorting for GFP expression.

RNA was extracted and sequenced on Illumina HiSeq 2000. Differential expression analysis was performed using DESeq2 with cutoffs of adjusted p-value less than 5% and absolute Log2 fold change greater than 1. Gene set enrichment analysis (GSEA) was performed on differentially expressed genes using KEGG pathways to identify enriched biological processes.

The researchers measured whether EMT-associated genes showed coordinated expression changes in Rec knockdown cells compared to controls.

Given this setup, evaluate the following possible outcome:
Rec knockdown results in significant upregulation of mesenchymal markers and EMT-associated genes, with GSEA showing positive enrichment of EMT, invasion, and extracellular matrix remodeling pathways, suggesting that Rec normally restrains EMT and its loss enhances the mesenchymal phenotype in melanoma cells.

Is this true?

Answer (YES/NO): YES